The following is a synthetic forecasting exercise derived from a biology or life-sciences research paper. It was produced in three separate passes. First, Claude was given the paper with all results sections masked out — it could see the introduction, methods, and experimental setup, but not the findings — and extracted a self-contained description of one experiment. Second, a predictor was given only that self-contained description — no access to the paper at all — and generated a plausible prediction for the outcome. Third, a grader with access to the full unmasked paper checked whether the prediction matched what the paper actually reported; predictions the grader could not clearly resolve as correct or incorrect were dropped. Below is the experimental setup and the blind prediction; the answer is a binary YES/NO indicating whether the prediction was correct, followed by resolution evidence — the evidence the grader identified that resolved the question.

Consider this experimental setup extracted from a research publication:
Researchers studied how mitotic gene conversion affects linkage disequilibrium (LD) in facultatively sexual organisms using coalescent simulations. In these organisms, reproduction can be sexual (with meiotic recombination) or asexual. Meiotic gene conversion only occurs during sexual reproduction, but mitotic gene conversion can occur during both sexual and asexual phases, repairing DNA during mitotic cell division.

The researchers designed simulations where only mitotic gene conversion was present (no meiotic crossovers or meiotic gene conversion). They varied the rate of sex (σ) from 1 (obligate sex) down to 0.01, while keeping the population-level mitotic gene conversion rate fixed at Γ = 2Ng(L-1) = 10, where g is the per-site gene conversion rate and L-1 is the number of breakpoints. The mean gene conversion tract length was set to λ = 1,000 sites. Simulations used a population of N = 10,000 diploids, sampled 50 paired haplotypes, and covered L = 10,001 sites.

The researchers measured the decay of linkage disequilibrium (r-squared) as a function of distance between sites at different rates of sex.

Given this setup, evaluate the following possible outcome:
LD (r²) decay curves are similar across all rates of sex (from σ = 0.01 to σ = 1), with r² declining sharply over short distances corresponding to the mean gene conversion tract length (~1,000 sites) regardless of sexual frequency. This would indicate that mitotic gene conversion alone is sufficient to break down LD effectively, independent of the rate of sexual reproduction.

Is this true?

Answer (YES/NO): YES